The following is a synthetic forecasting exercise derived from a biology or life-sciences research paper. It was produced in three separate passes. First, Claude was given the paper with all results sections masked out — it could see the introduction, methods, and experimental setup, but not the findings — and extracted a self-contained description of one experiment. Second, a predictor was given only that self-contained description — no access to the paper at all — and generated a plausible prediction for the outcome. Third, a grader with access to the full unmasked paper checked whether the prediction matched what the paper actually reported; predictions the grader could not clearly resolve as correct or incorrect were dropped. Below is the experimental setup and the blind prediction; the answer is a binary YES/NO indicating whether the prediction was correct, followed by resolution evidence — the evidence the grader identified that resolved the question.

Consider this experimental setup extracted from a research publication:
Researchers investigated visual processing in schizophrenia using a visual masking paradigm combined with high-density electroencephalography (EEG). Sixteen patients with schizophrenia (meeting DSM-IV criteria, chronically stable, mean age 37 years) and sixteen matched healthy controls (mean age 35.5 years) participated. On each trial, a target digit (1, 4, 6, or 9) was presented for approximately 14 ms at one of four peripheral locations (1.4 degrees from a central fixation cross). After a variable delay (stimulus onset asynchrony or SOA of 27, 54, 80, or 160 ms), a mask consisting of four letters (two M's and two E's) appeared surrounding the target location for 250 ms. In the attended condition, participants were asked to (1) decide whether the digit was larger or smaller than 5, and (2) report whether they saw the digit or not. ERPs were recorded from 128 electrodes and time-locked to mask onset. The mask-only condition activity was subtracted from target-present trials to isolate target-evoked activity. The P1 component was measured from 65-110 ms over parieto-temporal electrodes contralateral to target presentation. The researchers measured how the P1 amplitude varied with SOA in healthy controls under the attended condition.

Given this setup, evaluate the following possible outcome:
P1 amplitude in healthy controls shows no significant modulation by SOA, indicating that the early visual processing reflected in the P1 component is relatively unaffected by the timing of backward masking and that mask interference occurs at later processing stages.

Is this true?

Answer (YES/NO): YES